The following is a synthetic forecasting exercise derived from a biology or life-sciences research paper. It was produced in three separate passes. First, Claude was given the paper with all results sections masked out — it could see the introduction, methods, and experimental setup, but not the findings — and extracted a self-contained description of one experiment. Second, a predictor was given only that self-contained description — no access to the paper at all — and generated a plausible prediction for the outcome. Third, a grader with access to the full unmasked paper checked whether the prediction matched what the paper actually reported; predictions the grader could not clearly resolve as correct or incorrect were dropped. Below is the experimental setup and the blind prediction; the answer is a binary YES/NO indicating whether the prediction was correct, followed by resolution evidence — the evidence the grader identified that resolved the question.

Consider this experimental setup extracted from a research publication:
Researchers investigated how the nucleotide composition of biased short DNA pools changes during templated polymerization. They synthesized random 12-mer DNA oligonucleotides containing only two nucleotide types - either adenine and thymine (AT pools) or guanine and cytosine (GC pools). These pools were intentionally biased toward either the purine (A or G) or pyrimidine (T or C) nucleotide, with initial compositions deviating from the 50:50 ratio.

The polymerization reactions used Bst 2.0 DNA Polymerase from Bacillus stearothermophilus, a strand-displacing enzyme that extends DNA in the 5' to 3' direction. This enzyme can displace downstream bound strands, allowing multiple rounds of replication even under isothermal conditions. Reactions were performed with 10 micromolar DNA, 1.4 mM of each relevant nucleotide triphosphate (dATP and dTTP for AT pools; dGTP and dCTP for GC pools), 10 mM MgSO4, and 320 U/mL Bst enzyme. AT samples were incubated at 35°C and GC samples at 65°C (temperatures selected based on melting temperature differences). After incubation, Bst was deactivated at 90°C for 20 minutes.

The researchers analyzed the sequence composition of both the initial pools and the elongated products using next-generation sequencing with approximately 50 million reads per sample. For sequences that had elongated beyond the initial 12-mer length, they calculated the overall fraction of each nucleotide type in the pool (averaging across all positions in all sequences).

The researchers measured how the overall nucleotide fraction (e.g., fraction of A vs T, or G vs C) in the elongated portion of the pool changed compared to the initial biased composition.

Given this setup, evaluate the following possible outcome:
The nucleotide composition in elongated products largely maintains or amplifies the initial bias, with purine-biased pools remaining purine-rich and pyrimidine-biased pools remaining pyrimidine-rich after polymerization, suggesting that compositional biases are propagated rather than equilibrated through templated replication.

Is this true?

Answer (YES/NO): NO